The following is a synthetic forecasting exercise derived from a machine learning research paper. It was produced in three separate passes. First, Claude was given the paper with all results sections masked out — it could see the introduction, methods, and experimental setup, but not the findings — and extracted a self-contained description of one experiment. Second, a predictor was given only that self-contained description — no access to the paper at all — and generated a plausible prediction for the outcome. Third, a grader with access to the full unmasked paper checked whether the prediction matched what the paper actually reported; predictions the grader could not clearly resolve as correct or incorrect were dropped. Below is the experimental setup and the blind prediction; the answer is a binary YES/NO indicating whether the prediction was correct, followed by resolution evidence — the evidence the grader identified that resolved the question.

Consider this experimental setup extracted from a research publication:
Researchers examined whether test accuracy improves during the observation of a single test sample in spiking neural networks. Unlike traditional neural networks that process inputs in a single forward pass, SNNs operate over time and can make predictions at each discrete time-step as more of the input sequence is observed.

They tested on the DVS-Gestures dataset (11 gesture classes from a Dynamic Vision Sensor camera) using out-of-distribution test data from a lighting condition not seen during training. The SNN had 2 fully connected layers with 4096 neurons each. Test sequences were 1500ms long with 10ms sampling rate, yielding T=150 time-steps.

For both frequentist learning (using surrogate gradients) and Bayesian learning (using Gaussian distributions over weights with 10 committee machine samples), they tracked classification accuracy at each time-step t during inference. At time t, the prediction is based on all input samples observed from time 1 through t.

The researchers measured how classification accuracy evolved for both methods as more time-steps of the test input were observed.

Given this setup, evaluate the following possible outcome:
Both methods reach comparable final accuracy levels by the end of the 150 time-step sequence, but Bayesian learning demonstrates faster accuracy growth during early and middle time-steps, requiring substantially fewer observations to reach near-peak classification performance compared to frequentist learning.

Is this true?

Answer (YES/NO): NO